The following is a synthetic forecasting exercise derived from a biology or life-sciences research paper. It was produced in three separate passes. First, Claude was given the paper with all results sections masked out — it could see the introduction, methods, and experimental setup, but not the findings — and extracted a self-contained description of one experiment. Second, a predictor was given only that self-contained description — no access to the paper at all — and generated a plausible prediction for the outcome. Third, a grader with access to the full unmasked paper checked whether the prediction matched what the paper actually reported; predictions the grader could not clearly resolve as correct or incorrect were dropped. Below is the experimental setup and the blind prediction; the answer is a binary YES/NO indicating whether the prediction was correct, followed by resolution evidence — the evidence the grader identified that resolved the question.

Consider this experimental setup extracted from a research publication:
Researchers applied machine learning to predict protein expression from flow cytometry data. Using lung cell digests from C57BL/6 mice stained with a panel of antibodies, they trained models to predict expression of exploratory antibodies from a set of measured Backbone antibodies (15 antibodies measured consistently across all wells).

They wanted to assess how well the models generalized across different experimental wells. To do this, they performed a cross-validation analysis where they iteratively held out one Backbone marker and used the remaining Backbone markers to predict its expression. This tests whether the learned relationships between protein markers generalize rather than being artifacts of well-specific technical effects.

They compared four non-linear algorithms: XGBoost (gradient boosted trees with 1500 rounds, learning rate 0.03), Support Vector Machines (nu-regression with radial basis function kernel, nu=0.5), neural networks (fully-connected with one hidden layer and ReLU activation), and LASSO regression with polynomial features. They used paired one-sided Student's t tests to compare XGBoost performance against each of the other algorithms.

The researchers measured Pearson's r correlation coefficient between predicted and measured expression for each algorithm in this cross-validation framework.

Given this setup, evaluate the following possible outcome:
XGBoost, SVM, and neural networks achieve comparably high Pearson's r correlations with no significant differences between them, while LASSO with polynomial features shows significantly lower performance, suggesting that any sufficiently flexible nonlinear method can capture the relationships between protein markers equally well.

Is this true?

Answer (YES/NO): NO